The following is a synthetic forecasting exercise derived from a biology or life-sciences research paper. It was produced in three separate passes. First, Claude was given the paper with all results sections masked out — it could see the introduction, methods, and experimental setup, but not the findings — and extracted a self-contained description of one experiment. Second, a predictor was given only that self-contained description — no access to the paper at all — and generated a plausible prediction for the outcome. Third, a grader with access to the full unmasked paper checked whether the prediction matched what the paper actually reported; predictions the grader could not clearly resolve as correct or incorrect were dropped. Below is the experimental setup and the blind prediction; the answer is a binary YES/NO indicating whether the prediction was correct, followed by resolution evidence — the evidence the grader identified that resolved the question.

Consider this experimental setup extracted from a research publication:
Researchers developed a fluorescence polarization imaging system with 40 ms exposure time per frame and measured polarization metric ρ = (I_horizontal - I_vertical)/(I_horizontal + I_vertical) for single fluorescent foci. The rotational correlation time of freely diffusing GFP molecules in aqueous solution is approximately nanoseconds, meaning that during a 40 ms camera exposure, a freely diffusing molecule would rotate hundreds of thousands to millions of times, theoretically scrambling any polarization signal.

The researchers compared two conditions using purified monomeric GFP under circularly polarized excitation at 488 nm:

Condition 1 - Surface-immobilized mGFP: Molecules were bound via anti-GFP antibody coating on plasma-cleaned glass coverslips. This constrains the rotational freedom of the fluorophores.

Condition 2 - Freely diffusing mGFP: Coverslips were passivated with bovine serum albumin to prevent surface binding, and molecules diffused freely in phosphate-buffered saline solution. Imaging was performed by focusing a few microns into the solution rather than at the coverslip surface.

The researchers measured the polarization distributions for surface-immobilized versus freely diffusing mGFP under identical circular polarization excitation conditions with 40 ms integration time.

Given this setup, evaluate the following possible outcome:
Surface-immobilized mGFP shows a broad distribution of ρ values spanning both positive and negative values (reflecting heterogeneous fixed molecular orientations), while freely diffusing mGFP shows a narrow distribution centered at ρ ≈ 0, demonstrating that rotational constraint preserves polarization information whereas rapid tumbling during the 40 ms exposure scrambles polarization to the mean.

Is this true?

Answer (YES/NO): NO